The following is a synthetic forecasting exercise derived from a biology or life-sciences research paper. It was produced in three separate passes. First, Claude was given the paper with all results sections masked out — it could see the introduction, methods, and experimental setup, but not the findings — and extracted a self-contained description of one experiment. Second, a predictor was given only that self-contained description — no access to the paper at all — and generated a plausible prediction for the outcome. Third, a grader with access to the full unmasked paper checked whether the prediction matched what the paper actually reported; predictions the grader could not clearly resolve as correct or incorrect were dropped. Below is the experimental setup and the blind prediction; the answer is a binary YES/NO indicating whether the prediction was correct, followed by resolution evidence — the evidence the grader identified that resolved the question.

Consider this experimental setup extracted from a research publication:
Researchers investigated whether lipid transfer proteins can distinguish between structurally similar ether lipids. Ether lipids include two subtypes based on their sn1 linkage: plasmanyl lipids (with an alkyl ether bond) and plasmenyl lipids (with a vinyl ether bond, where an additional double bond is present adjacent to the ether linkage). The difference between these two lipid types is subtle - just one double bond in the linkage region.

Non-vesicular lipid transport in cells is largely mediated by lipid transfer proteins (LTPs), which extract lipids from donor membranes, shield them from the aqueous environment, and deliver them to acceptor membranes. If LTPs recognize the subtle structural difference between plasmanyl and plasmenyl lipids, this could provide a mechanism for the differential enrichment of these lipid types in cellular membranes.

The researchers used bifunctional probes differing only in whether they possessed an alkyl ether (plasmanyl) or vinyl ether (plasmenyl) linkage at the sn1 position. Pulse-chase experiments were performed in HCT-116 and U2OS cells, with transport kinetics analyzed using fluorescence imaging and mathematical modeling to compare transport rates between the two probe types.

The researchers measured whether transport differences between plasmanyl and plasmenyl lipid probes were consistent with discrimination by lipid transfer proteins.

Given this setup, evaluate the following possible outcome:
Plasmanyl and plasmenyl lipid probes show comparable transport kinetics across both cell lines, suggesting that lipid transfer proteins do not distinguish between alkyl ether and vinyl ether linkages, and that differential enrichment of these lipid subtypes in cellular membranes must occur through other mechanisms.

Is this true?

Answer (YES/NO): NO